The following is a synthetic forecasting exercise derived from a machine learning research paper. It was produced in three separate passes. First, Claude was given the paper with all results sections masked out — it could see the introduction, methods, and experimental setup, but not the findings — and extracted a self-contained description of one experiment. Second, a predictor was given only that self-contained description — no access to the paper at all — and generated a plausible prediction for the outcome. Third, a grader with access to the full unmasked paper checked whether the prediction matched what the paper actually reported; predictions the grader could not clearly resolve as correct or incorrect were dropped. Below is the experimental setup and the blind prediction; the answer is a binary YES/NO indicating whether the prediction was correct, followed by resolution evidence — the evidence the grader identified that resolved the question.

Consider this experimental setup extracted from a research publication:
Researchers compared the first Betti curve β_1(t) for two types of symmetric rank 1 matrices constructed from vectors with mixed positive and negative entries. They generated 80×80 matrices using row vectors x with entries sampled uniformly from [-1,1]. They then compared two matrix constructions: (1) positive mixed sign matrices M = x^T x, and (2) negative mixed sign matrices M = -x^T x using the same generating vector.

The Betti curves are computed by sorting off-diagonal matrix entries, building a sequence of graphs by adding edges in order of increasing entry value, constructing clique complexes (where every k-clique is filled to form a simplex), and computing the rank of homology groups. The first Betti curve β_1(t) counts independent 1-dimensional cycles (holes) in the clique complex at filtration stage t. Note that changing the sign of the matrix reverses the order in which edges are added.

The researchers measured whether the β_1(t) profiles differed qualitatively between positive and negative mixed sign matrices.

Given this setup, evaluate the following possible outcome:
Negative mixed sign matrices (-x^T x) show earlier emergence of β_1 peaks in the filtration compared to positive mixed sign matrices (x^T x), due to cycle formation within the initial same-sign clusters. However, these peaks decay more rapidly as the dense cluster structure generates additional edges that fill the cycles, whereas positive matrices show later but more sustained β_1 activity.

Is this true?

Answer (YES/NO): NO